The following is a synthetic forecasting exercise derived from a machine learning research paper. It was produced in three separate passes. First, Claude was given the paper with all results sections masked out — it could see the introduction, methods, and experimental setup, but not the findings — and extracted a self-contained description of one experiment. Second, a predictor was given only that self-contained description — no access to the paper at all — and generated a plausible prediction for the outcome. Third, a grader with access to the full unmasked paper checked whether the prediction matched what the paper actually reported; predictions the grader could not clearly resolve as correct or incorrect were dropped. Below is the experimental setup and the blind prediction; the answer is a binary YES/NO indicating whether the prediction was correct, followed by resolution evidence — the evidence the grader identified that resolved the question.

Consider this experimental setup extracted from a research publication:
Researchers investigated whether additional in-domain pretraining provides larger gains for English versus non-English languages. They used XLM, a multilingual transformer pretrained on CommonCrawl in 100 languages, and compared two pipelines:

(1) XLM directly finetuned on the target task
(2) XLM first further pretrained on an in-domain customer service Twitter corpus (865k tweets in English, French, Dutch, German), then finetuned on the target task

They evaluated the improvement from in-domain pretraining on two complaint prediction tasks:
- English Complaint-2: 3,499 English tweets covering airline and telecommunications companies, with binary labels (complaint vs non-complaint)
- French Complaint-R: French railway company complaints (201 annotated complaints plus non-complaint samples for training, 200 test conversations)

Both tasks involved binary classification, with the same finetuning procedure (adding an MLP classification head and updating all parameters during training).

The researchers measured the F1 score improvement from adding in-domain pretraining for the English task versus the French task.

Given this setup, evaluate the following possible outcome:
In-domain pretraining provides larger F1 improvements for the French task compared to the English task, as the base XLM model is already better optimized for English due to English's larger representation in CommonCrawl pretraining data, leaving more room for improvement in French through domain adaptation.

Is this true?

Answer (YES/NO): YES